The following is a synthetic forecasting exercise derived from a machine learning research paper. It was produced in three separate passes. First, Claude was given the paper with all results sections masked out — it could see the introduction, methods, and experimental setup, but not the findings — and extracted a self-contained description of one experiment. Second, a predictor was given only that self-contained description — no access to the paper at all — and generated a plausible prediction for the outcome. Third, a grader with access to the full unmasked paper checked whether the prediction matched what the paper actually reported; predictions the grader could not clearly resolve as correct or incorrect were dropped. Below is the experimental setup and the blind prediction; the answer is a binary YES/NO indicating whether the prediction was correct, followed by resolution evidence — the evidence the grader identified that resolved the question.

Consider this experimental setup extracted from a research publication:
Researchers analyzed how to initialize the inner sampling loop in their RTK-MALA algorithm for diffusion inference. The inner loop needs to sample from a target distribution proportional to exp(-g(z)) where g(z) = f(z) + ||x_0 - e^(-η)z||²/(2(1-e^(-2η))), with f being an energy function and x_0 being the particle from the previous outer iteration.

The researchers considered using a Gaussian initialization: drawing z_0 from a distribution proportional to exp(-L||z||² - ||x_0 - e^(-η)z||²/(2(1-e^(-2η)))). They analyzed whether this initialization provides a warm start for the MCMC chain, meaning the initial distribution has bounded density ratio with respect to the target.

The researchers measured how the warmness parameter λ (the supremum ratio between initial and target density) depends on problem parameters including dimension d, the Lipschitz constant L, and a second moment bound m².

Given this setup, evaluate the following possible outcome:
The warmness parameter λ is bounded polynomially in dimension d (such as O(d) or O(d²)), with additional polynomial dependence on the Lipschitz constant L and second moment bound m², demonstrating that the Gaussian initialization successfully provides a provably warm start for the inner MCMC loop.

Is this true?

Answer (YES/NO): NO